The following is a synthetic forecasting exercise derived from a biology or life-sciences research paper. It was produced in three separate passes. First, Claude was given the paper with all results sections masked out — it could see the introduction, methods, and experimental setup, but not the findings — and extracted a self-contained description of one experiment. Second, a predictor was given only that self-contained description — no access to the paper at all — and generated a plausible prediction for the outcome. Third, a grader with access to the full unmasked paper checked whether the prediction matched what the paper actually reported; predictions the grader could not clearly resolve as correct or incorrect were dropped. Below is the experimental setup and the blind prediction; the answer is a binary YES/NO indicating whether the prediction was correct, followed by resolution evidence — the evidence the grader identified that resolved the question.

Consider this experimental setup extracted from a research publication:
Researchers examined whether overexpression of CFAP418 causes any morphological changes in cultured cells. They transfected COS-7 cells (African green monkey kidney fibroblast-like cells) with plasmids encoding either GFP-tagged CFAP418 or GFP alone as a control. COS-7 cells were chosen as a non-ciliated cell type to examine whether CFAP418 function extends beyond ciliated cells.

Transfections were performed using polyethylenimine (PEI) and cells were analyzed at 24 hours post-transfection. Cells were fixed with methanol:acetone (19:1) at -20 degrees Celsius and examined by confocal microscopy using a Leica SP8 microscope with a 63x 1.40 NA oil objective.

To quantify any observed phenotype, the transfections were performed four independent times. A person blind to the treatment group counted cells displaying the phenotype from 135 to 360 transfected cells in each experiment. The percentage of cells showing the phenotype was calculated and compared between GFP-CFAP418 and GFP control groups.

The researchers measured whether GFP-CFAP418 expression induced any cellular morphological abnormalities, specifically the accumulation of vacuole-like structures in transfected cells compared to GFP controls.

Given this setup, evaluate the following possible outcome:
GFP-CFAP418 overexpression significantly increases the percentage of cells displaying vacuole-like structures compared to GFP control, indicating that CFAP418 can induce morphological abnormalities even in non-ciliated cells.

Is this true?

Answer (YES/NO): YES